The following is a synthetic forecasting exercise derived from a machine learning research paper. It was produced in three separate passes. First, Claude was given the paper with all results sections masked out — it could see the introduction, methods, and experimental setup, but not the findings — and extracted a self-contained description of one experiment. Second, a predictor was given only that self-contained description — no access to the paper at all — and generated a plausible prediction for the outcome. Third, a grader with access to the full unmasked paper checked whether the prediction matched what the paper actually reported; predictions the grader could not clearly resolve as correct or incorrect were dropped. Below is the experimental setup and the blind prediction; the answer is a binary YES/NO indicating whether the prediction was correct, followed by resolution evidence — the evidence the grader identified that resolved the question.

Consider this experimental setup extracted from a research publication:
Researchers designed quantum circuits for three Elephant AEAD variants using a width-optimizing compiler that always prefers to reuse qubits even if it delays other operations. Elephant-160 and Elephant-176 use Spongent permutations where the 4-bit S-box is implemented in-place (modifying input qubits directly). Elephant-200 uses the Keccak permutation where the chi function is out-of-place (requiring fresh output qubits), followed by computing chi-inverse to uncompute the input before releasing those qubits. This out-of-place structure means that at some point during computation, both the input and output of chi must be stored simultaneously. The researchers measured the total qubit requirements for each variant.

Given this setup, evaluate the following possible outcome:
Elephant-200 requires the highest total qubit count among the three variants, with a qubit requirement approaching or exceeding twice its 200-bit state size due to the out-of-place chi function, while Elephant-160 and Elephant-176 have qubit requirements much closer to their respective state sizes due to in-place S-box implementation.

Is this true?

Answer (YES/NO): YES